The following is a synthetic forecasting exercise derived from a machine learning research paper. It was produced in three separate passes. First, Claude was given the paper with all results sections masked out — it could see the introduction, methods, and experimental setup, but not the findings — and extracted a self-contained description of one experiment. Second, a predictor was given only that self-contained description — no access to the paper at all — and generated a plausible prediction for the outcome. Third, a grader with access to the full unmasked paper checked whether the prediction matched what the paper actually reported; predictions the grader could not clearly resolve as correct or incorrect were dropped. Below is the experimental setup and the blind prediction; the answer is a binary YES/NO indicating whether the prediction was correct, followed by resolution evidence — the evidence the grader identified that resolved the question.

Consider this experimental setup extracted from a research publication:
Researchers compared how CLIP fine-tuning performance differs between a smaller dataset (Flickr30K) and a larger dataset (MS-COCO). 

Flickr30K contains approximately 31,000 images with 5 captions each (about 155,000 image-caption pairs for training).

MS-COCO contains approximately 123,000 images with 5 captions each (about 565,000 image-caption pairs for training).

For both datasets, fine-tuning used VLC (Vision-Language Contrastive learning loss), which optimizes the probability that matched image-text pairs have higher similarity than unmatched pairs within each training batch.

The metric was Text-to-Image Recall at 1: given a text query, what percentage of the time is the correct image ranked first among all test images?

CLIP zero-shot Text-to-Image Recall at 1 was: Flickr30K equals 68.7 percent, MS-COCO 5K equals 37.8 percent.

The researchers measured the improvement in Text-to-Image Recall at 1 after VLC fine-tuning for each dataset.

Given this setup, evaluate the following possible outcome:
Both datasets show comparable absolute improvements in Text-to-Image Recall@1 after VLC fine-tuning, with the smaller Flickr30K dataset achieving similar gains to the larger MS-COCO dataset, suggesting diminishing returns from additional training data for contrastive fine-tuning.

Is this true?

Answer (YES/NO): NO